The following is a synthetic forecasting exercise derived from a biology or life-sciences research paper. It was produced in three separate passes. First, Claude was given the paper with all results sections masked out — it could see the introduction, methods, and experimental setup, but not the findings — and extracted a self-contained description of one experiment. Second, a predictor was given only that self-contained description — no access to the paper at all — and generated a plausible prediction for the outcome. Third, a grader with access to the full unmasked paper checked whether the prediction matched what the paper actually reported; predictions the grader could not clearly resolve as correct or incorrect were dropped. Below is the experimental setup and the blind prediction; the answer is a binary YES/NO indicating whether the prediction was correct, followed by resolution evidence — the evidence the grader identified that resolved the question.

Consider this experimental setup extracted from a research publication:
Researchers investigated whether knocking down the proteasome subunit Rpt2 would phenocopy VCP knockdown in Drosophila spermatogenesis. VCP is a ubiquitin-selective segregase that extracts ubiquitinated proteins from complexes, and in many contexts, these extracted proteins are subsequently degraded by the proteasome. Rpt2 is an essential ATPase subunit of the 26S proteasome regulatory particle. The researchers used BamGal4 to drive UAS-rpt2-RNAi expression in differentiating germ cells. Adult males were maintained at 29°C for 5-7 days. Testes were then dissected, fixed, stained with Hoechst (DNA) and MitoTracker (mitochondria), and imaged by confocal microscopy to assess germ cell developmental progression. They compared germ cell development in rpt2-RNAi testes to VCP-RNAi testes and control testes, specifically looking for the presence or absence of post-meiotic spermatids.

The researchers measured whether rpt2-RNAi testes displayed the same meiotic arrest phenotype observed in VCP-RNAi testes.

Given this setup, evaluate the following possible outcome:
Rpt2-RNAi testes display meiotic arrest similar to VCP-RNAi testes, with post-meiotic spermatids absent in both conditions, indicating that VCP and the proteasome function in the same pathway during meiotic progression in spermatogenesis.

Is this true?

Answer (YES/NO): NO